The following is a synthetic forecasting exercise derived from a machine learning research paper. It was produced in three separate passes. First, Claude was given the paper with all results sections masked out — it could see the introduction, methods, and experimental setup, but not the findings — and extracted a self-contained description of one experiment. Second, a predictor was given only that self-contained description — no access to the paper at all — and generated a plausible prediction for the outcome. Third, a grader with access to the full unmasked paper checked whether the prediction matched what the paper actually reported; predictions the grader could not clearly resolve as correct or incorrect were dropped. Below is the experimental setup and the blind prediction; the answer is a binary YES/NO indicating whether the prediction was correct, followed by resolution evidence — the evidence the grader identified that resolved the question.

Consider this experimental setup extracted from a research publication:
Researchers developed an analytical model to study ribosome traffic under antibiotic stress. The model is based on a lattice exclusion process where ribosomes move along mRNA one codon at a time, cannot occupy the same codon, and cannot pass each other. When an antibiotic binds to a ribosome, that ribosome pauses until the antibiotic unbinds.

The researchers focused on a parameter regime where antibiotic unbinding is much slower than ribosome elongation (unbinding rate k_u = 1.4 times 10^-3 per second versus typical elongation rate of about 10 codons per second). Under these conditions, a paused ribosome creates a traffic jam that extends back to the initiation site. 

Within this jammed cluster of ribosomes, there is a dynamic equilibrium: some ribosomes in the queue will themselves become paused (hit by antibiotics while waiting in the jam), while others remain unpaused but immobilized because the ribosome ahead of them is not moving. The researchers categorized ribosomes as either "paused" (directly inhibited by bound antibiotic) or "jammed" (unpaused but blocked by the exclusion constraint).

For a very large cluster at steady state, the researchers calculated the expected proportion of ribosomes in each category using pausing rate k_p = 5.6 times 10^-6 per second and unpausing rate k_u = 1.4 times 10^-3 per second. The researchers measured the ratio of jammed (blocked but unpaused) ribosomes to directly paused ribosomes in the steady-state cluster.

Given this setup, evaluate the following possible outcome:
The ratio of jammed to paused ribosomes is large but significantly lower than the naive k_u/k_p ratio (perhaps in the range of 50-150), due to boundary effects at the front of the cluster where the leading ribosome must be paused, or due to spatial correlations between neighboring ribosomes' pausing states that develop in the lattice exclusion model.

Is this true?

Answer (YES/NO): NO